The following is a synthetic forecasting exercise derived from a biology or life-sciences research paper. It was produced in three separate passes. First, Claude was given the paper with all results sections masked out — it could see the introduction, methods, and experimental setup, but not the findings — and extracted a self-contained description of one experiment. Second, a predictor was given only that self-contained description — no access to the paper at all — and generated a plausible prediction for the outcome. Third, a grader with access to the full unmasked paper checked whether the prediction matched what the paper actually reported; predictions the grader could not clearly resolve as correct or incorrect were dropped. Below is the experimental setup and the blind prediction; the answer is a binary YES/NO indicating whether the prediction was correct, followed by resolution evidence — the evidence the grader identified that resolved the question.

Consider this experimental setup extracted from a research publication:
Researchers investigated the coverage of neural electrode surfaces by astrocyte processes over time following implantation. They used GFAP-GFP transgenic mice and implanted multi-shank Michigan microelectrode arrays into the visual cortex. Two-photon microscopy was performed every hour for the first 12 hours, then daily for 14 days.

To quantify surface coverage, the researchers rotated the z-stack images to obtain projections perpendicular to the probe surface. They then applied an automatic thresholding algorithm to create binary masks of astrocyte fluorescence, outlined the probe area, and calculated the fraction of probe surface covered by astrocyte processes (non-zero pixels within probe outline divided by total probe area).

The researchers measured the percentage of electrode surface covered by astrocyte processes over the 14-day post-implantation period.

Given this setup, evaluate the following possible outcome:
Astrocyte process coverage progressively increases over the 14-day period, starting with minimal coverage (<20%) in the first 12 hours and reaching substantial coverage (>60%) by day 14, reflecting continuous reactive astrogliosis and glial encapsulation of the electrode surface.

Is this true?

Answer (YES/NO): NO